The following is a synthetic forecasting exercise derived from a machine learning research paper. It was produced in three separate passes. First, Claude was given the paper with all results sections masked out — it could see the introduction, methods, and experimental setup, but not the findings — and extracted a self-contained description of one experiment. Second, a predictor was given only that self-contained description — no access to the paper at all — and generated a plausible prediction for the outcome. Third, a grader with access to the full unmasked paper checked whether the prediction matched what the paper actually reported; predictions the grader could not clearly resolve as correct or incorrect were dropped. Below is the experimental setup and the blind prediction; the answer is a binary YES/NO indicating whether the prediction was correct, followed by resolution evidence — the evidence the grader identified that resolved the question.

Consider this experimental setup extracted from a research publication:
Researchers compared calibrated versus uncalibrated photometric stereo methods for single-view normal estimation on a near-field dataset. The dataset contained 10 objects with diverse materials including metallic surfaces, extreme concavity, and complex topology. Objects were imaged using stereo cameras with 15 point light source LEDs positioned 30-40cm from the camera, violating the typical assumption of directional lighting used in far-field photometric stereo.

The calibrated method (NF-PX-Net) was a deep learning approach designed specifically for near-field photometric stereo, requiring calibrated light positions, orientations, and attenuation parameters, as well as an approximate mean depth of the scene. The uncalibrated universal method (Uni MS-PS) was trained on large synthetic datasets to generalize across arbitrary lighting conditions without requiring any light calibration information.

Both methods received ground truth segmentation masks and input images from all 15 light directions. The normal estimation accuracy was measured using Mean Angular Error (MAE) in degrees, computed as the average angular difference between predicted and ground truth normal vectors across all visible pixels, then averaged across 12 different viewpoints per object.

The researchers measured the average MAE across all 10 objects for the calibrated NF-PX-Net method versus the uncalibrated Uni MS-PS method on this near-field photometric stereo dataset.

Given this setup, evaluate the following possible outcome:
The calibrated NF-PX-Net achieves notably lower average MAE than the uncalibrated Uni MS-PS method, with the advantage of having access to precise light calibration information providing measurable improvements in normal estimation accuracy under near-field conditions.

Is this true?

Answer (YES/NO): NO